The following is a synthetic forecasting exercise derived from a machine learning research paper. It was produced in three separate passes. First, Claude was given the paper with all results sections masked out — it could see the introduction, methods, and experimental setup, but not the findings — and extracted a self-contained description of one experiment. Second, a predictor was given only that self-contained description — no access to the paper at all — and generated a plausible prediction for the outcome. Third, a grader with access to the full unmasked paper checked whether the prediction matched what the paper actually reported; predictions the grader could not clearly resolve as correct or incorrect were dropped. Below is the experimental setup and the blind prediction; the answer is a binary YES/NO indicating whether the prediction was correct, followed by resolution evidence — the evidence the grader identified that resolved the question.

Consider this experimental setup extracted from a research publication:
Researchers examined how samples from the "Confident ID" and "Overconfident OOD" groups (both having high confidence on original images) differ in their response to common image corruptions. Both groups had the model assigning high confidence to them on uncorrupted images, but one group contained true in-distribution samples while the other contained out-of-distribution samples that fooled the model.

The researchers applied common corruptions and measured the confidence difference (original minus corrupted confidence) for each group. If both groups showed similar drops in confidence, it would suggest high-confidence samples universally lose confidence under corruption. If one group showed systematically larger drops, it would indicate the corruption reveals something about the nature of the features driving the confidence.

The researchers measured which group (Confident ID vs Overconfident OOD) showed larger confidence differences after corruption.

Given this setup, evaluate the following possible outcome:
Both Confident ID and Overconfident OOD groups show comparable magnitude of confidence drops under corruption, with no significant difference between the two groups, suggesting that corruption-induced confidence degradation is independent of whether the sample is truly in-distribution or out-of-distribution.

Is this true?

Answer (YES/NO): NO